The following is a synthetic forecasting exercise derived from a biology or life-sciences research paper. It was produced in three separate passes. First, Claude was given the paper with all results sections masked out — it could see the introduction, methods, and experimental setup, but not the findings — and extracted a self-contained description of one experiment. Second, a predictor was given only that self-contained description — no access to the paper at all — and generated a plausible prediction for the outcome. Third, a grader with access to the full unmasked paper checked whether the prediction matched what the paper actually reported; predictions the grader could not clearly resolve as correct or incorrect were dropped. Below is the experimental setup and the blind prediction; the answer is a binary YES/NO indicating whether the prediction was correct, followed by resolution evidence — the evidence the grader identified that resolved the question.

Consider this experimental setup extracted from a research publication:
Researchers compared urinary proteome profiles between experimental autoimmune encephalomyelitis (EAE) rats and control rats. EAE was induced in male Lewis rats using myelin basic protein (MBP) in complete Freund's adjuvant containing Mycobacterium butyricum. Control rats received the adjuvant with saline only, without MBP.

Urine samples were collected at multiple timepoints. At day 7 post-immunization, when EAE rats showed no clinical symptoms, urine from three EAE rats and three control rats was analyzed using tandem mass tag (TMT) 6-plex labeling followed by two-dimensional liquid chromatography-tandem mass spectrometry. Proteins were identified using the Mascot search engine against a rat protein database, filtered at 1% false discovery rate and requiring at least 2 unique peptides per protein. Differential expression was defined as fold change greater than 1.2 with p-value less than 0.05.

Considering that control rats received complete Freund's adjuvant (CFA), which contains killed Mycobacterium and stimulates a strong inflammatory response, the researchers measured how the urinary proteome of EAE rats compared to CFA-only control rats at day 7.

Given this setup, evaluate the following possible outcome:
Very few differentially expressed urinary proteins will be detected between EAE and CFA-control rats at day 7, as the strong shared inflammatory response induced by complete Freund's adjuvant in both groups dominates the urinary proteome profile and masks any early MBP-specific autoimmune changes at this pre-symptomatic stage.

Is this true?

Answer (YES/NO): NO